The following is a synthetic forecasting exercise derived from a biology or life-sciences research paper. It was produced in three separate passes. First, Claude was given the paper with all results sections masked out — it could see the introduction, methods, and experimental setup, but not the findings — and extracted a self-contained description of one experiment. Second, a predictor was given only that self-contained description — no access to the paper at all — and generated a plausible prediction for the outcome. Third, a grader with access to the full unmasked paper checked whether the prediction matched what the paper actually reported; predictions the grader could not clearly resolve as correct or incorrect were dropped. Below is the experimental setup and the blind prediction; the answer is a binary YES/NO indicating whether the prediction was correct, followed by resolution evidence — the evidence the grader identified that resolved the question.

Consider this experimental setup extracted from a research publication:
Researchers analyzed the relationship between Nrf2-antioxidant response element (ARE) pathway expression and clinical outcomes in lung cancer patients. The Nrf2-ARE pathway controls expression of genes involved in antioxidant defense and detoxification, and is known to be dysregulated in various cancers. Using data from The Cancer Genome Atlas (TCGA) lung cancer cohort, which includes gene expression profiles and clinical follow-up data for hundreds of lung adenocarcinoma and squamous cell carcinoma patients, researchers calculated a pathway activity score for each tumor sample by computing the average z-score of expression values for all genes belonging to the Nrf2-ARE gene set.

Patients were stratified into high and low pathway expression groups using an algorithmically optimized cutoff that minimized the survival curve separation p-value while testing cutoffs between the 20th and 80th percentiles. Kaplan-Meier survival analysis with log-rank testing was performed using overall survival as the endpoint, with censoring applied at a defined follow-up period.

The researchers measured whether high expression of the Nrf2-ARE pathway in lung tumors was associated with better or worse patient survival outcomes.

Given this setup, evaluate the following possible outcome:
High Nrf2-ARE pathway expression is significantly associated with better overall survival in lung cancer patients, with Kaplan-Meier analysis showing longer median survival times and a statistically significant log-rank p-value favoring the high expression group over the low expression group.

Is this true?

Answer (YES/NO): NO